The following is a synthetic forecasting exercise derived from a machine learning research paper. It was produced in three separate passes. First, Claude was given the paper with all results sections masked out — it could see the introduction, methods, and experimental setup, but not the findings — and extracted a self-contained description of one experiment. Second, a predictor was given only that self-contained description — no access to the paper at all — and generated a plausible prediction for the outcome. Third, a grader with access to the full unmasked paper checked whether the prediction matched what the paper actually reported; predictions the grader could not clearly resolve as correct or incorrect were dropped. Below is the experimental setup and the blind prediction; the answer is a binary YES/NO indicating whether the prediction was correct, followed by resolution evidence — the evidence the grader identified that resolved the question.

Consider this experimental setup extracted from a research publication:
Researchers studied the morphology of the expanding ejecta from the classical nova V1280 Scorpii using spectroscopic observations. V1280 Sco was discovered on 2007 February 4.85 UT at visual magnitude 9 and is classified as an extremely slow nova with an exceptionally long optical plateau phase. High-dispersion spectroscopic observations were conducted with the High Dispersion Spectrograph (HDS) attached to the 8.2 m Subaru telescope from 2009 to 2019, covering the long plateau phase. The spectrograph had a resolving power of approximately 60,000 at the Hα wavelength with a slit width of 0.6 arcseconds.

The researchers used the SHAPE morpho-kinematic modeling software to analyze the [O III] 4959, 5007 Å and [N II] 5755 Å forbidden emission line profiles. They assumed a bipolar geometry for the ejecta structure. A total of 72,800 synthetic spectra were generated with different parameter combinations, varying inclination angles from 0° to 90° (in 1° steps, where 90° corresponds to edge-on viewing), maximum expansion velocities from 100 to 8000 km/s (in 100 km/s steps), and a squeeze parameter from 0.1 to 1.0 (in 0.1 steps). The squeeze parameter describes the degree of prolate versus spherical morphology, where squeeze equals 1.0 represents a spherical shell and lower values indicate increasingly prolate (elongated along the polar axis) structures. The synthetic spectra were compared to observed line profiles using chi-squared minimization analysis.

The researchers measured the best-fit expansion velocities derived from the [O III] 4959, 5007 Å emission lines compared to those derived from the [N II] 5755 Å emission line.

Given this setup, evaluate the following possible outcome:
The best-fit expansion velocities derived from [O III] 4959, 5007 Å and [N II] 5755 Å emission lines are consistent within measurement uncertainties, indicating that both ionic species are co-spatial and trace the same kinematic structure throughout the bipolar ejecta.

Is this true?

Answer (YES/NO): NO